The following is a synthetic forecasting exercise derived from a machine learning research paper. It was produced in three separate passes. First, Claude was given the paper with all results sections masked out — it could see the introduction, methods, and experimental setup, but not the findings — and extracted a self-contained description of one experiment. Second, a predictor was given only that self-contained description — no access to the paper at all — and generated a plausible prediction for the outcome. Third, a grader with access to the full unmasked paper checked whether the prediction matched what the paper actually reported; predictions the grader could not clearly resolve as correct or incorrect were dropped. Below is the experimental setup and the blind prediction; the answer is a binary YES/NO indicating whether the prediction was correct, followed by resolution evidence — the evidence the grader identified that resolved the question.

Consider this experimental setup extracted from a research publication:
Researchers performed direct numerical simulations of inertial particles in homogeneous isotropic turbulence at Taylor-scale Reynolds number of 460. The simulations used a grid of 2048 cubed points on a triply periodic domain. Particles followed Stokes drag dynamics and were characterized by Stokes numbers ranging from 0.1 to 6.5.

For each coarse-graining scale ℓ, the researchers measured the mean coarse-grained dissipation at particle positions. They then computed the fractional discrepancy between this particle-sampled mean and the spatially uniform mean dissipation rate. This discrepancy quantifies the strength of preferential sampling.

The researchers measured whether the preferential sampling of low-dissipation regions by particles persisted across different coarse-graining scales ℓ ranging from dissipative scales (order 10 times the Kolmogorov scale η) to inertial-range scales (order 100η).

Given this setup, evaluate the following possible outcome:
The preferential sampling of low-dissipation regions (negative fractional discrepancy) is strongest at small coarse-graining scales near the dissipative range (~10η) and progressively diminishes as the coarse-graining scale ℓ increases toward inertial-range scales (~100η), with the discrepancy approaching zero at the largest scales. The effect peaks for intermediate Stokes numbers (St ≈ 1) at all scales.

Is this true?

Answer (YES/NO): NO